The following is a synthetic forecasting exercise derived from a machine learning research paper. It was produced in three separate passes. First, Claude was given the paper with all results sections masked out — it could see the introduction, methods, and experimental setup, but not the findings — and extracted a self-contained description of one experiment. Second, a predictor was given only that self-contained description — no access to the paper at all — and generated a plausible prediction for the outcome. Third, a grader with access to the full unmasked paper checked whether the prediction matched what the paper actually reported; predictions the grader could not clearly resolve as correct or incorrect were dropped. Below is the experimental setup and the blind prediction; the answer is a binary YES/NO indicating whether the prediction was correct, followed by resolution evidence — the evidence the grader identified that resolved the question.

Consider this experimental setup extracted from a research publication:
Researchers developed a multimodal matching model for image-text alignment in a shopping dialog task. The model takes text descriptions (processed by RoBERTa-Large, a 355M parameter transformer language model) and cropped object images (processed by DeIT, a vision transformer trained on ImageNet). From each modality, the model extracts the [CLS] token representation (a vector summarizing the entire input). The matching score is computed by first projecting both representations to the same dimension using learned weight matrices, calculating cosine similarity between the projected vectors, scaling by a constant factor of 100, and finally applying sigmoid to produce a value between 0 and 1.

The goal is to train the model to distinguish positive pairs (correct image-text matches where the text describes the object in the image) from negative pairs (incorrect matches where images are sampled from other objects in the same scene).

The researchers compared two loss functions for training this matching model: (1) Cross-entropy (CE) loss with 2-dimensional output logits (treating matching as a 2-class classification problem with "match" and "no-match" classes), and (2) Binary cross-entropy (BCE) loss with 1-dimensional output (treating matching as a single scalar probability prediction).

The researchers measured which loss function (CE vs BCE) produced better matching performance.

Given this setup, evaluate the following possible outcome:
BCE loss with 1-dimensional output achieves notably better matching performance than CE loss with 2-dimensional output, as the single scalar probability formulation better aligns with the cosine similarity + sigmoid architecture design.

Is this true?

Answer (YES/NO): NO